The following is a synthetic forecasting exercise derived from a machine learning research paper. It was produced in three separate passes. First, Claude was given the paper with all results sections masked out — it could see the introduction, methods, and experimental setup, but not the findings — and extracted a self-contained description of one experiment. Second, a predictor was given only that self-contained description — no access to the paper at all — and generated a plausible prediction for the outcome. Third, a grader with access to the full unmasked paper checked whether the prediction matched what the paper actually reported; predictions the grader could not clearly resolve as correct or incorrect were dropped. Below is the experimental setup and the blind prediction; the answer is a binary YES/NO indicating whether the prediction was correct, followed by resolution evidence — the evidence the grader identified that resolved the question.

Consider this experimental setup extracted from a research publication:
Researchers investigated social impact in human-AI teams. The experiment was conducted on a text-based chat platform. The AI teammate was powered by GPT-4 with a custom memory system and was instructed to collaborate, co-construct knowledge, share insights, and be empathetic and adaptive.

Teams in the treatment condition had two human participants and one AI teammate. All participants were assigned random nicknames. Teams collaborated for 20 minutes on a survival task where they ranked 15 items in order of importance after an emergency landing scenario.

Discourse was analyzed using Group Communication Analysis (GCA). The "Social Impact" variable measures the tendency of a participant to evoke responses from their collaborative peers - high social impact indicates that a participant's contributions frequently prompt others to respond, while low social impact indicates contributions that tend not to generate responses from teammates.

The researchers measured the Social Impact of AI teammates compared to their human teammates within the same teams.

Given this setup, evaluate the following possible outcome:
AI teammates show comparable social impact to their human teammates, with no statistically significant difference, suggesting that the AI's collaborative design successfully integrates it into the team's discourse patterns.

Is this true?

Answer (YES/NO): YES